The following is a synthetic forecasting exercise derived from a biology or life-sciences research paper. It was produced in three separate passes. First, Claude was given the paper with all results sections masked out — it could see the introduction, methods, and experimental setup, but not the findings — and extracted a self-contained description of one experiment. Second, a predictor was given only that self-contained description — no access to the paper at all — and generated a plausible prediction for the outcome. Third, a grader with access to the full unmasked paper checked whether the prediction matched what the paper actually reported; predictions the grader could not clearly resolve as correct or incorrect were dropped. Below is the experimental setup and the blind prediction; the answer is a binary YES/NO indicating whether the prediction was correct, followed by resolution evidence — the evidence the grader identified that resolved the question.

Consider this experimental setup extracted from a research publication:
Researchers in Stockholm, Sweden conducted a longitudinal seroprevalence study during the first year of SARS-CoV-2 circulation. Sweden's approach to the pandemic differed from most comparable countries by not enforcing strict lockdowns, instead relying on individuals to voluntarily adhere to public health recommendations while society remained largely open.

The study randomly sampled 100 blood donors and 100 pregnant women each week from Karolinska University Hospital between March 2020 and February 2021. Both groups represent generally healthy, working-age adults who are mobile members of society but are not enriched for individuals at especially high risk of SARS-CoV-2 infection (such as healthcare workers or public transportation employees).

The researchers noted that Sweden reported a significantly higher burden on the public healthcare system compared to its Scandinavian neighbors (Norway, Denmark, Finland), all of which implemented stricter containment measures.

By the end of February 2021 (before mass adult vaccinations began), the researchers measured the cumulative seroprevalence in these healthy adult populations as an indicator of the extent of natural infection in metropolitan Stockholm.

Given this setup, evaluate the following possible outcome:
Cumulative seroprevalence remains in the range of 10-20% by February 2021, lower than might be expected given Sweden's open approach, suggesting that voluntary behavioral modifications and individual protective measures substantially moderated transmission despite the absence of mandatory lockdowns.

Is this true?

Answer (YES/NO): YES